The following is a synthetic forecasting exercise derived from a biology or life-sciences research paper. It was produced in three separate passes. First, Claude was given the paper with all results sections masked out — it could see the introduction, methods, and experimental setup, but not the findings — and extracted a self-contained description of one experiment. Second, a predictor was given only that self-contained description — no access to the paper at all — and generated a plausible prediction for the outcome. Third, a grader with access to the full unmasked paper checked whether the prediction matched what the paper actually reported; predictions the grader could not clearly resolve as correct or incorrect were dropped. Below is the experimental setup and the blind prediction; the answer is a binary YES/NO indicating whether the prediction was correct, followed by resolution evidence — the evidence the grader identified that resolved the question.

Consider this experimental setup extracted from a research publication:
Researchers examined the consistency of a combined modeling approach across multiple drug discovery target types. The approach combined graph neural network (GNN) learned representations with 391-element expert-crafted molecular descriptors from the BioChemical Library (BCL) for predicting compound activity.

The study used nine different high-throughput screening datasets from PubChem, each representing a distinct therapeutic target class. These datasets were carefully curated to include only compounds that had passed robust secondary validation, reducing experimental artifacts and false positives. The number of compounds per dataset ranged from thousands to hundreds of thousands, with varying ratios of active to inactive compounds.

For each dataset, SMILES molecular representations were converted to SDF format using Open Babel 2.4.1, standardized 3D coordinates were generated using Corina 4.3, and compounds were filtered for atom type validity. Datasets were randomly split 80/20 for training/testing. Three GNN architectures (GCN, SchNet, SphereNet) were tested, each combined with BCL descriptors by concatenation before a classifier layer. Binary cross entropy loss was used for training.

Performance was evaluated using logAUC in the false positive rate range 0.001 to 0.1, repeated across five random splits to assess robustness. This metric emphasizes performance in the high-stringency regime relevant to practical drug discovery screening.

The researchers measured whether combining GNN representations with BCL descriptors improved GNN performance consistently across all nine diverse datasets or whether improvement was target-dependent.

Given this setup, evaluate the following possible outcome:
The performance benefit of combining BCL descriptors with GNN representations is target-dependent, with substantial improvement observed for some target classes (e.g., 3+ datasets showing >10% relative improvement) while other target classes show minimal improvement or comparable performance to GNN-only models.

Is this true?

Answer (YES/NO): NO